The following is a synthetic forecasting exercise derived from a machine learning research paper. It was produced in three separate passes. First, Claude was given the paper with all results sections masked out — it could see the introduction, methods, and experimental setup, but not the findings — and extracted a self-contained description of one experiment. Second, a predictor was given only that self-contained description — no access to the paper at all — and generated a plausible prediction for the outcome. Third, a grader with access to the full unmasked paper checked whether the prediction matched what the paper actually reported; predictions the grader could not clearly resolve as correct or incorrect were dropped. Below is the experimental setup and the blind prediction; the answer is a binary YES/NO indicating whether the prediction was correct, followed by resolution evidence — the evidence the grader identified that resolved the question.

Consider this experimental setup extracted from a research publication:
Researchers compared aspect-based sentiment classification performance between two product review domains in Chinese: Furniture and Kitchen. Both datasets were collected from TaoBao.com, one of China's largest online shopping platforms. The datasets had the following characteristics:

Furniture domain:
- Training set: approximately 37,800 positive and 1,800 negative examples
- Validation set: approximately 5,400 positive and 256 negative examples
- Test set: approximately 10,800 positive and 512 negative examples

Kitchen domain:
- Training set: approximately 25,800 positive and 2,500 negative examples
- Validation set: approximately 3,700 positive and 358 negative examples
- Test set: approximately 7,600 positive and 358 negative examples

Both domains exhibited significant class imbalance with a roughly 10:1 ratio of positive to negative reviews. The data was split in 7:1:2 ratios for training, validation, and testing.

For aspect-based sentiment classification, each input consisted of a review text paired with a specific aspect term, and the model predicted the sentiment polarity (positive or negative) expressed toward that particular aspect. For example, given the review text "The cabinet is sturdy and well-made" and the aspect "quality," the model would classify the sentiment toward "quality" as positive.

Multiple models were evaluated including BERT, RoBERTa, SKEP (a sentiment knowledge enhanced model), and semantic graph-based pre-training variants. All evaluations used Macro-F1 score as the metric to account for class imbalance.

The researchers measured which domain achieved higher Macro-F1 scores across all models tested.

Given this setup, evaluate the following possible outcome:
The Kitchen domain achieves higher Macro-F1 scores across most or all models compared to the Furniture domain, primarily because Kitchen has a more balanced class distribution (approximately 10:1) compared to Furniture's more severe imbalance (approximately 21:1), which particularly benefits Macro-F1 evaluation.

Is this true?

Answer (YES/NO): NO